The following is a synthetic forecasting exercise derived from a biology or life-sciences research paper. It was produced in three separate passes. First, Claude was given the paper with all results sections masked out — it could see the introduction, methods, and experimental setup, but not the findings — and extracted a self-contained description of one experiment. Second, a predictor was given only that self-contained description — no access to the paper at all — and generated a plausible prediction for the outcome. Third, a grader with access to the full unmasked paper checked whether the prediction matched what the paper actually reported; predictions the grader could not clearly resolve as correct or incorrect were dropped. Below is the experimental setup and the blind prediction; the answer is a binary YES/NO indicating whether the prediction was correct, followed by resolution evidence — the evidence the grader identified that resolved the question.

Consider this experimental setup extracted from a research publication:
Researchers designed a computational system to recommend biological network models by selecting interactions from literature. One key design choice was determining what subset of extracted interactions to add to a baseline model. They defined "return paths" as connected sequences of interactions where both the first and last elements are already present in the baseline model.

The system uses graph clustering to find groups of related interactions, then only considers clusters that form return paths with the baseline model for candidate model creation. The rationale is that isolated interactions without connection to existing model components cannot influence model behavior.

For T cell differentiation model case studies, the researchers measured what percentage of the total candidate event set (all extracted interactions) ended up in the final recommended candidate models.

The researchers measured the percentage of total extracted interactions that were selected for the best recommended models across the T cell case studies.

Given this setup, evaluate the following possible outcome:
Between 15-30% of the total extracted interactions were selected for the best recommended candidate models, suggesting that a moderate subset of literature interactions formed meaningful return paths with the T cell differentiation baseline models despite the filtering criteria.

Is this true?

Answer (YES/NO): NO